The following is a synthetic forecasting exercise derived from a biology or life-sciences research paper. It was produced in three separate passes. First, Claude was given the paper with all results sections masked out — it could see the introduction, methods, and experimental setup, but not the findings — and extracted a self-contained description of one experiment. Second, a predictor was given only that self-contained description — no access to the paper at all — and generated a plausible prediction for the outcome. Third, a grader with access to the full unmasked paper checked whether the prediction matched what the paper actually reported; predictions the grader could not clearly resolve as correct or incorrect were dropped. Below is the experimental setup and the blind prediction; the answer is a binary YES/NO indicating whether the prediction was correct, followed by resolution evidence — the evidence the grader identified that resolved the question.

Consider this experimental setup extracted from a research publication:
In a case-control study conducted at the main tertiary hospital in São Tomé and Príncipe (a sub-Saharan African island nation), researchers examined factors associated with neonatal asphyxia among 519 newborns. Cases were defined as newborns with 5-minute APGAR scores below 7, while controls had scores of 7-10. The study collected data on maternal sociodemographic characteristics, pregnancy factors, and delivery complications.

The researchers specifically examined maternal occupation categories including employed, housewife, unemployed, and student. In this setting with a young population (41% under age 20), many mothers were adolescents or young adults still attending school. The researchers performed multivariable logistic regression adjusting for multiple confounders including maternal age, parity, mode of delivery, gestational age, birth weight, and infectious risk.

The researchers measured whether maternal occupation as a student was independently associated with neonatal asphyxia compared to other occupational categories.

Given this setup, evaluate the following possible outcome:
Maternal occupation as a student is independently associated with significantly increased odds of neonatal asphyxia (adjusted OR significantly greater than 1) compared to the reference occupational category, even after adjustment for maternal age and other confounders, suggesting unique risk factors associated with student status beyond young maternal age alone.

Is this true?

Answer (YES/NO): YES